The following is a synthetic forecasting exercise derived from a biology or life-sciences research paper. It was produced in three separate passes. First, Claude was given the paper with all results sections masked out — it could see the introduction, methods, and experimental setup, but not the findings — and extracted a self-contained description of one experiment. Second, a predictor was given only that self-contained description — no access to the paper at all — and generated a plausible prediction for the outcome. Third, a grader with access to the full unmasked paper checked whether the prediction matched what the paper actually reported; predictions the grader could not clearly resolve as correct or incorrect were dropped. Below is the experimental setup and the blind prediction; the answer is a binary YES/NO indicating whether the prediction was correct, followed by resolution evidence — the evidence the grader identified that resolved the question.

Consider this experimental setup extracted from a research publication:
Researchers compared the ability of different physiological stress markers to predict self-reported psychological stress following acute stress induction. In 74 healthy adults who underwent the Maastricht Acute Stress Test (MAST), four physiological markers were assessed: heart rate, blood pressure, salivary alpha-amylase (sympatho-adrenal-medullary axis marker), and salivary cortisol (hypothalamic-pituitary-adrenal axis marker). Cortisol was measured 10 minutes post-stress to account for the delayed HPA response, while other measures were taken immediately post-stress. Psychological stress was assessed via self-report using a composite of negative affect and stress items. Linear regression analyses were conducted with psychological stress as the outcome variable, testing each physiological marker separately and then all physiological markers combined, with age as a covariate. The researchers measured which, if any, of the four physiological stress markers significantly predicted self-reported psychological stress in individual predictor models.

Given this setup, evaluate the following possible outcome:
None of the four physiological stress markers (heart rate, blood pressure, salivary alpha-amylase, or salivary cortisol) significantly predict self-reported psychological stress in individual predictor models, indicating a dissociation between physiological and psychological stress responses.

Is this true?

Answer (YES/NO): NO